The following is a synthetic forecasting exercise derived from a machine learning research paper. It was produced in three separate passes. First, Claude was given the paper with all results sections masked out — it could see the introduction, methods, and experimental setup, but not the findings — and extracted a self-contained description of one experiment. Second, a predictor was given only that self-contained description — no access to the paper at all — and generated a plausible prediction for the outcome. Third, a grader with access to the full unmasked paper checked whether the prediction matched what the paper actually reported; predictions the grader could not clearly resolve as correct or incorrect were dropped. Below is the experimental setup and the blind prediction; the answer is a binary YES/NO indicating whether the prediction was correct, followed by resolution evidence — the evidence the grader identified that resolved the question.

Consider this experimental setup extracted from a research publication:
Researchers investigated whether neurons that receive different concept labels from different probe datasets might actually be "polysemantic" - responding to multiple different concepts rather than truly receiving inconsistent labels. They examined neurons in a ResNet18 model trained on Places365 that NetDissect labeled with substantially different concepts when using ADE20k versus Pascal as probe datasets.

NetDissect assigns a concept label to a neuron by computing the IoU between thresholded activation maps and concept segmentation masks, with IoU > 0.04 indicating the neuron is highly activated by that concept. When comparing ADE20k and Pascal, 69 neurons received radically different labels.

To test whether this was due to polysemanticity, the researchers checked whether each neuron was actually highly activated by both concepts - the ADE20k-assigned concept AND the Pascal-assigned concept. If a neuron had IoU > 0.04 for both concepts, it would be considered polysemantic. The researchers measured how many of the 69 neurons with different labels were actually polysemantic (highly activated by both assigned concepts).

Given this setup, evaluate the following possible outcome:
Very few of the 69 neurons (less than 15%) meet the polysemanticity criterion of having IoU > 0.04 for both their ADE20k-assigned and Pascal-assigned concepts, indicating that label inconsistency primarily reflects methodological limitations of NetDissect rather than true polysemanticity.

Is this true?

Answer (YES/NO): YES